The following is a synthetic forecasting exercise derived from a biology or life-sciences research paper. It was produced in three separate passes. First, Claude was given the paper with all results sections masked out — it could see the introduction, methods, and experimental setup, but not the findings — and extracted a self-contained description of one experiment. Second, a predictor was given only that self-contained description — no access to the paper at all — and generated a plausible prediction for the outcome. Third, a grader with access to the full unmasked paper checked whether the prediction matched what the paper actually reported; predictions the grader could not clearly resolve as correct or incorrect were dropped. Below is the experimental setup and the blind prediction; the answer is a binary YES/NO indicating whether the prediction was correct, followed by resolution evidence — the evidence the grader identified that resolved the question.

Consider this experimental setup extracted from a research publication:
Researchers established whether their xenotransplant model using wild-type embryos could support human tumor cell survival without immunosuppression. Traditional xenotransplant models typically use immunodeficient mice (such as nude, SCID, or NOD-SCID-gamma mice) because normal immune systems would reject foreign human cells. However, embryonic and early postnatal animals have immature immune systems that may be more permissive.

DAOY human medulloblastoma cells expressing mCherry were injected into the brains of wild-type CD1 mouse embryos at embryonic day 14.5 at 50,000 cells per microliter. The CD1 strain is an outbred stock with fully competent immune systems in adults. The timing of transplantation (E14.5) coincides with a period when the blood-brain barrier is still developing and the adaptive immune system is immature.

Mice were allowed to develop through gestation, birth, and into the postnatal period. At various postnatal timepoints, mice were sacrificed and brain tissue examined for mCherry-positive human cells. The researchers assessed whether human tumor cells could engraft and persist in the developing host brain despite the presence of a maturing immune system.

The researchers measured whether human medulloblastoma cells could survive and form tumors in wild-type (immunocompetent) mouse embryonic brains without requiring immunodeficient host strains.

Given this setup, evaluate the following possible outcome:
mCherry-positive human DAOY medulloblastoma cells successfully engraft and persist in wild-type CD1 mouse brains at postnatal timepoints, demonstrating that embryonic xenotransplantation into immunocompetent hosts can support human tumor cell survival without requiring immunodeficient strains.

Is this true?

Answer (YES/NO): YES